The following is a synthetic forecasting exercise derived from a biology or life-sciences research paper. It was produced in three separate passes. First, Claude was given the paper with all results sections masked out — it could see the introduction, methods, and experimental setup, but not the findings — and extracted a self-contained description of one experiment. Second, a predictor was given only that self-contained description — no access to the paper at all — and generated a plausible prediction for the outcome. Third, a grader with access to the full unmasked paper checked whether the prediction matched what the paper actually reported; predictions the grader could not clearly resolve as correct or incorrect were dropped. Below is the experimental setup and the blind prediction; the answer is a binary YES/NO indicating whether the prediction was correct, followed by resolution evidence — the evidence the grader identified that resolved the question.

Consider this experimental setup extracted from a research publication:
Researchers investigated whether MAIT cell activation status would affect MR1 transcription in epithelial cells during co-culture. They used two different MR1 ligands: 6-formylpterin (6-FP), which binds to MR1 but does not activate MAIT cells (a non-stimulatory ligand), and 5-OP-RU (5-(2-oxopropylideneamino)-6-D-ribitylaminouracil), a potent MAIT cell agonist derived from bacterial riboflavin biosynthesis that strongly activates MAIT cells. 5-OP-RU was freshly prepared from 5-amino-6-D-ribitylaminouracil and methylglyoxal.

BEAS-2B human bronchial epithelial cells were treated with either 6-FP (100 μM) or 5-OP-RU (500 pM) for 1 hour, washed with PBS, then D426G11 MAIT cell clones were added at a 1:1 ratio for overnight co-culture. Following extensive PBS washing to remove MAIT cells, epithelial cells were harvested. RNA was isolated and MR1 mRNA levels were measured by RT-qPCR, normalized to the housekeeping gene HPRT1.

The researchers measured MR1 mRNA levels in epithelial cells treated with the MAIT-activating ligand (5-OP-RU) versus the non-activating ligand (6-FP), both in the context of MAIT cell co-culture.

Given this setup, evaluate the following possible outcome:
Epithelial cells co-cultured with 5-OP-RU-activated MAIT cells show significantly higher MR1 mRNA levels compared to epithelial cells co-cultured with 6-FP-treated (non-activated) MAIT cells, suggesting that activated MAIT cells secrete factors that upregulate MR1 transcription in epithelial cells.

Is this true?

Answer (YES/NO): YES